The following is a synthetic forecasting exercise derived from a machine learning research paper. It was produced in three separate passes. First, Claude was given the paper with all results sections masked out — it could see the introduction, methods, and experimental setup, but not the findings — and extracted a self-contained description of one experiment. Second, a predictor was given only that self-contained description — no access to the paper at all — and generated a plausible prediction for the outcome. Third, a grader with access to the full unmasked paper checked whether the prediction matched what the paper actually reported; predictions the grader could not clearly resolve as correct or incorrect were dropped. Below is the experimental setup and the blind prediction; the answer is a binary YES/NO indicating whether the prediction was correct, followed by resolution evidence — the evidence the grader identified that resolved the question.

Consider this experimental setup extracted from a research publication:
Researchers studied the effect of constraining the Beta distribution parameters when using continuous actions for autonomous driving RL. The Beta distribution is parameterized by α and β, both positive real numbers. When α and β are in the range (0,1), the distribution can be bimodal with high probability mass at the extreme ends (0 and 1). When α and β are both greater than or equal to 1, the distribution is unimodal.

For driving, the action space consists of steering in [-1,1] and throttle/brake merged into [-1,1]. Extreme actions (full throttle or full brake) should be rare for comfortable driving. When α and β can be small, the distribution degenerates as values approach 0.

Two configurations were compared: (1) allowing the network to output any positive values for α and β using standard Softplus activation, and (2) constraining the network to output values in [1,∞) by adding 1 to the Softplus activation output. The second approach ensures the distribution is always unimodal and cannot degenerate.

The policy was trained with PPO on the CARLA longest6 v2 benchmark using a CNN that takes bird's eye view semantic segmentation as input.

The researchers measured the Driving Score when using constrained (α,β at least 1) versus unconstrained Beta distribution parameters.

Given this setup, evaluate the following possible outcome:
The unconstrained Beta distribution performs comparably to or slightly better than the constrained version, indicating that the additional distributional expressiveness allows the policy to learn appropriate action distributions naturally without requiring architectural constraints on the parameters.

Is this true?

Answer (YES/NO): YES